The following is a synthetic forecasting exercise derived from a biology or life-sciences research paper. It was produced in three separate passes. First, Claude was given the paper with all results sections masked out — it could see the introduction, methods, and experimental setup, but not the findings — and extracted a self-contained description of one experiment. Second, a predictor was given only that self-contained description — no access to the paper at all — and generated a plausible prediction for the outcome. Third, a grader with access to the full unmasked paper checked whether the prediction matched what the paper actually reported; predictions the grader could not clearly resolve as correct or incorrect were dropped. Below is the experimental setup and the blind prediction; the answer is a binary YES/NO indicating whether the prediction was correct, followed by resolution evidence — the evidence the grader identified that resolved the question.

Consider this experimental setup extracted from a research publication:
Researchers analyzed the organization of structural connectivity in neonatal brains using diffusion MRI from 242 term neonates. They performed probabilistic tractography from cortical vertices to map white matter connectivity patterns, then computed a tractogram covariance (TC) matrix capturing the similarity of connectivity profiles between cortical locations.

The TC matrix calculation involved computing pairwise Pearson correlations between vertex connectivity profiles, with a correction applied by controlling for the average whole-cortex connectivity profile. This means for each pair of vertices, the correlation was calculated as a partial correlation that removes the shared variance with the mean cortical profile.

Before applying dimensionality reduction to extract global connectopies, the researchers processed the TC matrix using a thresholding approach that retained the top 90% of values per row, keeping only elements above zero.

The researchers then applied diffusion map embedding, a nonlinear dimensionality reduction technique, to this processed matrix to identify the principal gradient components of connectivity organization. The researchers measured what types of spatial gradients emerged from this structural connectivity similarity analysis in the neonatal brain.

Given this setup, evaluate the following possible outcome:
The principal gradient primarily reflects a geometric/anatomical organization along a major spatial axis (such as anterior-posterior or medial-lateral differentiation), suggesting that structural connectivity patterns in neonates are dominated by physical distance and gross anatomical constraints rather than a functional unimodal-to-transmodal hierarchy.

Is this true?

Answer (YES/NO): YES